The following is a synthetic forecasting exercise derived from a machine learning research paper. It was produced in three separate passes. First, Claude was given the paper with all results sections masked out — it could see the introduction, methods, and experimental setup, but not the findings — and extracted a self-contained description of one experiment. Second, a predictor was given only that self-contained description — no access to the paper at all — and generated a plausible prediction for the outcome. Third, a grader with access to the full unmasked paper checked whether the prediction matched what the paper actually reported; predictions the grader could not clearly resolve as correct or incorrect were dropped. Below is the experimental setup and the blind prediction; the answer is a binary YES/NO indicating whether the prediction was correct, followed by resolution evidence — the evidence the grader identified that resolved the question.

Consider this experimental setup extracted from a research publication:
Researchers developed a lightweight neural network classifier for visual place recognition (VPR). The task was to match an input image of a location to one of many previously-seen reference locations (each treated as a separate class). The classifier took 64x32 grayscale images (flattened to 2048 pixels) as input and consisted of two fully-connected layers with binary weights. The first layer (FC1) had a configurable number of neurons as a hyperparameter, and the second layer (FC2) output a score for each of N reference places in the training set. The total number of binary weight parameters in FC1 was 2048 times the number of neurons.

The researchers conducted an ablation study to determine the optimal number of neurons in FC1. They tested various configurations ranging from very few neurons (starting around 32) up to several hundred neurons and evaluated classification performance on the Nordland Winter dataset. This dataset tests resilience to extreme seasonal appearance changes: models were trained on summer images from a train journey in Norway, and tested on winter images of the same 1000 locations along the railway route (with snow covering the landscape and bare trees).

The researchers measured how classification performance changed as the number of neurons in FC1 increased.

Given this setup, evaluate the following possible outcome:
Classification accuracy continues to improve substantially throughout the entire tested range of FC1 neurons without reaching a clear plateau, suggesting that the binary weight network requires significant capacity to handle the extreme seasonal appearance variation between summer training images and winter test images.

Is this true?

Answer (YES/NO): NO